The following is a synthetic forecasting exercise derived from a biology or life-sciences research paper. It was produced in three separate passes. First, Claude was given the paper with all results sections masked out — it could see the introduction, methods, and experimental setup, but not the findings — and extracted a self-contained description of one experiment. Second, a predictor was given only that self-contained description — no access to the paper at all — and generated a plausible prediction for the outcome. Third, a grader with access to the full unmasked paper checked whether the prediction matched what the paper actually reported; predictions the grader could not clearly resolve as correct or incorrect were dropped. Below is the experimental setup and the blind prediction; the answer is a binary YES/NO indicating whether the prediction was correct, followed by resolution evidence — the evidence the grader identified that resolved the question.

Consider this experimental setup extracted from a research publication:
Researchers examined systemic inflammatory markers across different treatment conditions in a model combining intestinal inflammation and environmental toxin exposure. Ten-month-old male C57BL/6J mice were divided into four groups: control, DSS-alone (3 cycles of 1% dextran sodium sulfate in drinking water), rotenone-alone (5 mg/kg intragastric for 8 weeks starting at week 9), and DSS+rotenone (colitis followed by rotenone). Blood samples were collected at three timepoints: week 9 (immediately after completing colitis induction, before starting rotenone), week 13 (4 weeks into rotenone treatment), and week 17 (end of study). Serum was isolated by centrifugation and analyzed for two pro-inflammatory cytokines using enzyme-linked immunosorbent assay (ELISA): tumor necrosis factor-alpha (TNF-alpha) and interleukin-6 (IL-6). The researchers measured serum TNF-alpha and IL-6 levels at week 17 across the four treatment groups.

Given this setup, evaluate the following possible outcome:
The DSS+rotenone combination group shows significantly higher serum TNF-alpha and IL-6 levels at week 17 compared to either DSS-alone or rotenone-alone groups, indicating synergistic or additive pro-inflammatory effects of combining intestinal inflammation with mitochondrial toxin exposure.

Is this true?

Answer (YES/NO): NO